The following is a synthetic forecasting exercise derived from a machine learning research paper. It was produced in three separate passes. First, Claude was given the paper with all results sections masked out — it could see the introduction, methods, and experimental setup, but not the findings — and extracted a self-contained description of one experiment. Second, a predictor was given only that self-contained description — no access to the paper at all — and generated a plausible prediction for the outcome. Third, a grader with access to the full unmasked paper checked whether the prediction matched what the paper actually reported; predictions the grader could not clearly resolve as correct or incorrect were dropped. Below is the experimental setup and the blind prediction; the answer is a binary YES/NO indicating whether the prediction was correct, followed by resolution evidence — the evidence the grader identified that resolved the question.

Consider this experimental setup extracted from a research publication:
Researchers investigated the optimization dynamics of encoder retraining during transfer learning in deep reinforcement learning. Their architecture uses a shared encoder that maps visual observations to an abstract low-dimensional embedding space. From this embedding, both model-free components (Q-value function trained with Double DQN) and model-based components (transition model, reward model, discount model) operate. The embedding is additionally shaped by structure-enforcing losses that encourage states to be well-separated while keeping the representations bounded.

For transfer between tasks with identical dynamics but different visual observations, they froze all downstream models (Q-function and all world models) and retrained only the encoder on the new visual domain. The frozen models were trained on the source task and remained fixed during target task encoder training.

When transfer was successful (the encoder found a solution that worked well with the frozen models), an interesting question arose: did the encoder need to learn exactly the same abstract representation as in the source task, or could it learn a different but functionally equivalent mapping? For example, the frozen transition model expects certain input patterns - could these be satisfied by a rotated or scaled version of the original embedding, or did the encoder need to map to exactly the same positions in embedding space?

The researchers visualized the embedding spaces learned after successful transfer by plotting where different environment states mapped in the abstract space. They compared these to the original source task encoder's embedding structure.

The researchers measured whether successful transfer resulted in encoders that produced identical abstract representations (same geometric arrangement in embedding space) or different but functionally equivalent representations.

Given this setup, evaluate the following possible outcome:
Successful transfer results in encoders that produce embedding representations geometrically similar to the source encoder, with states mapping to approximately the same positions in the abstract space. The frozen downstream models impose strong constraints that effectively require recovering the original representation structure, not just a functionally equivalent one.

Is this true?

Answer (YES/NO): YES